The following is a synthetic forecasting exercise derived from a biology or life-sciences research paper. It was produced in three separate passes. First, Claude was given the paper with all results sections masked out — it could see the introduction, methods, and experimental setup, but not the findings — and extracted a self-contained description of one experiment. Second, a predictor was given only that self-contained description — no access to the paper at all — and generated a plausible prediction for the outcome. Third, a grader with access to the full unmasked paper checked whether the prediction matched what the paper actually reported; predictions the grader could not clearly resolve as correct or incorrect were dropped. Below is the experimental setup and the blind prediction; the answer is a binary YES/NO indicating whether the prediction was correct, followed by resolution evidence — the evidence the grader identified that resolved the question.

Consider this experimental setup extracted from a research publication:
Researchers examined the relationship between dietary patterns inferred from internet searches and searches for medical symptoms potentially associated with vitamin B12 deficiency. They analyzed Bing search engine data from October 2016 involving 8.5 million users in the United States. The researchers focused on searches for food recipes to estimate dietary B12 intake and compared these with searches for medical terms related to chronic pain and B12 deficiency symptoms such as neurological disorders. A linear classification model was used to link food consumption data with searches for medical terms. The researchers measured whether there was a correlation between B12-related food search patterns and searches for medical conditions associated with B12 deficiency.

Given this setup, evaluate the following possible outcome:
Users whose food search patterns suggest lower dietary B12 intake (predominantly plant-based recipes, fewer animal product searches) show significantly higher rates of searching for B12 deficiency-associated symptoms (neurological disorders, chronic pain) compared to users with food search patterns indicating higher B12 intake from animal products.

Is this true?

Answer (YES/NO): YES